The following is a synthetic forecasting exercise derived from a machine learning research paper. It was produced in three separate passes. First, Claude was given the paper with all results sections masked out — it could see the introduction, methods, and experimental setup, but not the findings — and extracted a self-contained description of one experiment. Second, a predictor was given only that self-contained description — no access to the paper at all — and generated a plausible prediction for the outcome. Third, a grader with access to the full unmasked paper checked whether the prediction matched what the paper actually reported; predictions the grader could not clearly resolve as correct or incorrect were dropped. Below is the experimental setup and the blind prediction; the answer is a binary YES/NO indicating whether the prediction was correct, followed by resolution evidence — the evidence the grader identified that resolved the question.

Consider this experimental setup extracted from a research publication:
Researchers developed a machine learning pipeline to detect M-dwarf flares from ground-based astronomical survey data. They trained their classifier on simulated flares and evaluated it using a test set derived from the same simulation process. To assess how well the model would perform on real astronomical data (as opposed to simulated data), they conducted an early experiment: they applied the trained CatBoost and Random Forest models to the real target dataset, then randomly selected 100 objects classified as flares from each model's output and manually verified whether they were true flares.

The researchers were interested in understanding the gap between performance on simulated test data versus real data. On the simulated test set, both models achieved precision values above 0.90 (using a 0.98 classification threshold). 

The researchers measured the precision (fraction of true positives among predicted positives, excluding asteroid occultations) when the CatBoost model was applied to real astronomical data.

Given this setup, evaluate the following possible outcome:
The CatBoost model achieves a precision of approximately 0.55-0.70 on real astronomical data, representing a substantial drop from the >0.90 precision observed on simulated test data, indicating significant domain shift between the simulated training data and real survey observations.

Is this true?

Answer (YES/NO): NO